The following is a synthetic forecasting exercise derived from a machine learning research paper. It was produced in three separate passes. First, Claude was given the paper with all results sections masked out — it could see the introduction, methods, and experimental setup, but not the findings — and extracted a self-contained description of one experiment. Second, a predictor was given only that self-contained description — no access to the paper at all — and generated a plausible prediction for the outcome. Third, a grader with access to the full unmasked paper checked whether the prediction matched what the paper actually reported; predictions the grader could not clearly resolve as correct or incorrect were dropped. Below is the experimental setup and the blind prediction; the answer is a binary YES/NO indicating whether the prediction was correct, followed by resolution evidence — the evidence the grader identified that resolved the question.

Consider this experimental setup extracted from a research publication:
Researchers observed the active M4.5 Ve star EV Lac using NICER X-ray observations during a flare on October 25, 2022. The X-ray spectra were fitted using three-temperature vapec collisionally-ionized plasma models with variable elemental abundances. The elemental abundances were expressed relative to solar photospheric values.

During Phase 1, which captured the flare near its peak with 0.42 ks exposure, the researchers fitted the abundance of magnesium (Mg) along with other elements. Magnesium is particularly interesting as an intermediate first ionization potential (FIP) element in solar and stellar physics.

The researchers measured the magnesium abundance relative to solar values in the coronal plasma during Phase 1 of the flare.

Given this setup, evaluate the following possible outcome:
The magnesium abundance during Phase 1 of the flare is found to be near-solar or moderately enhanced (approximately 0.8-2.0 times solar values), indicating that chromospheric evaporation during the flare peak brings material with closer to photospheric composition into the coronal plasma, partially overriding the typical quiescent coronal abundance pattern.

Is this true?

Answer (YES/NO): NO